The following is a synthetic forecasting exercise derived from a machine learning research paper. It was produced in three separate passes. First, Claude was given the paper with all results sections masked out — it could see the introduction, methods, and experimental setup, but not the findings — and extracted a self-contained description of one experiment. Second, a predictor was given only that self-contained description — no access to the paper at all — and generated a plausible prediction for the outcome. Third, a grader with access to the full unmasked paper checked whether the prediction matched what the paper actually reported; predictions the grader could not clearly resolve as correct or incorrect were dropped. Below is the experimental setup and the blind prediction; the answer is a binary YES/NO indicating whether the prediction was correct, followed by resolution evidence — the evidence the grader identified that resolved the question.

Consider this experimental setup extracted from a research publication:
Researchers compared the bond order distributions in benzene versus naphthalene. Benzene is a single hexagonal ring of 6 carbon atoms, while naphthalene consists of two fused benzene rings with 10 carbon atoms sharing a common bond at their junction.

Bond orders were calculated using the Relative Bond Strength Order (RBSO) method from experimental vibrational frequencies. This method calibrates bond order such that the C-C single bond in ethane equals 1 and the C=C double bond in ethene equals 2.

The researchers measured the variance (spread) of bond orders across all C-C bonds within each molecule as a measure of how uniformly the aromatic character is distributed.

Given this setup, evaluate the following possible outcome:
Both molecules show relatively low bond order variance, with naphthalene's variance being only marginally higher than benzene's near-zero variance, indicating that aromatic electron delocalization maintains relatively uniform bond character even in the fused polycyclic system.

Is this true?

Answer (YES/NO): NO